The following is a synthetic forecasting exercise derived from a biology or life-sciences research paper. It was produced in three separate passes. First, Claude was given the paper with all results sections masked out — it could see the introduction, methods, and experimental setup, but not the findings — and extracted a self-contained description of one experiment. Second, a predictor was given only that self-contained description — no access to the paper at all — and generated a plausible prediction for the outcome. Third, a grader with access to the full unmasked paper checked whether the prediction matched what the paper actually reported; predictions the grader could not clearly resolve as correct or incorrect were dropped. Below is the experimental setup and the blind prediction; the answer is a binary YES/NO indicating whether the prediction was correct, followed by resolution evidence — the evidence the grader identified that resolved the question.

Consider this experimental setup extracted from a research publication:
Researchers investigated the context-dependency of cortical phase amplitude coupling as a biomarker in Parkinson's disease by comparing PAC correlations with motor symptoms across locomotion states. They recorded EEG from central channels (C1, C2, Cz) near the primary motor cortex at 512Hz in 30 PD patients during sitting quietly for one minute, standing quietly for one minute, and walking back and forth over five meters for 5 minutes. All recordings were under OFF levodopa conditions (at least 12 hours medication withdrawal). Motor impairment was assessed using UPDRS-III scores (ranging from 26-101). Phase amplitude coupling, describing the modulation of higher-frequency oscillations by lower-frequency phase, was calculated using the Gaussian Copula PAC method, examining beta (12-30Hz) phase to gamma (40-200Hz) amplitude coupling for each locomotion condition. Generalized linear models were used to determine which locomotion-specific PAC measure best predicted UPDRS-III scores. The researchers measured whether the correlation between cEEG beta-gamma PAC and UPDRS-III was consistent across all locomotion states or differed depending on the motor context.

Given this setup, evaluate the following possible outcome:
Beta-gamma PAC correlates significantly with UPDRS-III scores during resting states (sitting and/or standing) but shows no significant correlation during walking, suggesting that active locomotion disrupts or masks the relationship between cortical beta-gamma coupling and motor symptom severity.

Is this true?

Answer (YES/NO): YES